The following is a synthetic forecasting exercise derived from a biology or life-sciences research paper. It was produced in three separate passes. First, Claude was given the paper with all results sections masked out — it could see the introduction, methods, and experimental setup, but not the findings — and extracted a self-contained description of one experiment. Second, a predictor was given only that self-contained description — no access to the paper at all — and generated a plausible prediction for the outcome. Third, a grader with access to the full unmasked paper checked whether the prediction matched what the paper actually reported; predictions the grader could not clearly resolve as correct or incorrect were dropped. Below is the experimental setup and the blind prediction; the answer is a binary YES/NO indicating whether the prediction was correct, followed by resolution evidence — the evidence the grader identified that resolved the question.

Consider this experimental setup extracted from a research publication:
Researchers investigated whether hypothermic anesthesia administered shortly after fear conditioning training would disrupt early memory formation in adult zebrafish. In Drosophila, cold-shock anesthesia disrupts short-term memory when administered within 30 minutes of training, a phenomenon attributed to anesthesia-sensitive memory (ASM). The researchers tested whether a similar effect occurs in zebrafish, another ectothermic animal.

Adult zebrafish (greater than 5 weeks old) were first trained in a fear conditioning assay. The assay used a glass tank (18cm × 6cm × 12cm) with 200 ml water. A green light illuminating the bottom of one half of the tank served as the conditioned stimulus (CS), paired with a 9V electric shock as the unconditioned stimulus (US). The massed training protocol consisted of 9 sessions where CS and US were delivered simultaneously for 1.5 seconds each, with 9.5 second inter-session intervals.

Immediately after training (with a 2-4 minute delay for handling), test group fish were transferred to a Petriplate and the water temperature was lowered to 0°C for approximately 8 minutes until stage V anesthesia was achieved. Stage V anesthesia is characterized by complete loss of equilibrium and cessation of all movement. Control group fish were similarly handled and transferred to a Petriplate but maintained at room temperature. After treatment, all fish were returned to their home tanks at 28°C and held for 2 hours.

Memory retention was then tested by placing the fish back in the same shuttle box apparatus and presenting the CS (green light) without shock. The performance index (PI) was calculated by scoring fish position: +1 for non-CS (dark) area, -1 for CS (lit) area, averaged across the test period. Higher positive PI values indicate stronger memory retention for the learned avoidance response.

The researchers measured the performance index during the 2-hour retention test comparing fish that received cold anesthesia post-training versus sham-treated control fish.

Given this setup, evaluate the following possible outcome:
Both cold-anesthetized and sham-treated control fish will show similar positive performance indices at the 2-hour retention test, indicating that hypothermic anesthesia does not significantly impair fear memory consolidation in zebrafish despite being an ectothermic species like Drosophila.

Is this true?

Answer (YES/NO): YES